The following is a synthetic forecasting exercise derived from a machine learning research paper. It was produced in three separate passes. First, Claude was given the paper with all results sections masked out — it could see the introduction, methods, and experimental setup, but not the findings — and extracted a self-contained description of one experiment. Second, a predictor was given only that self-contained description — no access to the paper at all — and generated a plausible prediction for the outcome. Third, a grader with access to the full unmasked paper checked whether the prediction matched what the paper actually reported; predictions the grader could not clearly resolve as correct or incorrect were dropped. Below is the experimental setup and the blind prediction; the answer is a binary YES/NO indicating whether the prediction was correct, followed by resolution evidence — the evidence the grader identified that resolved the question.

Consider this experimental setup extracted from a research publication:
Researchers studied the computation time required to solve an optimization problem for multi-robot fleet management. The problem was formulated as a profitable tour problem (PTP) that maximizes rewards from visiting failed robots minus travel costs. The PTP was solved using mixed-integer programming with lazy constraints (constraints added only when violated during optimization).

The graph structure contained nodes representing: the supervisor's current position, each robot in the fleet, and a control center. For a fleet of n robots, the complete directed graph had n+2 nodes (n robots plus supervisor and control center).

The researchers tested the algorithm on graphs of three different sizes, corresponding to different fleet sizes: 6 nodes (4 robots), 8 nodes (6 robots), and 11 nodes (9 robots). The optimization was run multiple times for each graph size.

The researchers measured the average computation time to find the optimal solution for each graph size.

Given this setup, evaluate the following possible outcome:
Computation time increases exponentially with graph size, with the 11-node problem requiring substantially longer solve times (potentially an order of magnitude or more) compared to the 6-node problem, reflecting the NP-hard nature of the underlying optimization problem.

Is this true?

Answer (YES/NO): YES